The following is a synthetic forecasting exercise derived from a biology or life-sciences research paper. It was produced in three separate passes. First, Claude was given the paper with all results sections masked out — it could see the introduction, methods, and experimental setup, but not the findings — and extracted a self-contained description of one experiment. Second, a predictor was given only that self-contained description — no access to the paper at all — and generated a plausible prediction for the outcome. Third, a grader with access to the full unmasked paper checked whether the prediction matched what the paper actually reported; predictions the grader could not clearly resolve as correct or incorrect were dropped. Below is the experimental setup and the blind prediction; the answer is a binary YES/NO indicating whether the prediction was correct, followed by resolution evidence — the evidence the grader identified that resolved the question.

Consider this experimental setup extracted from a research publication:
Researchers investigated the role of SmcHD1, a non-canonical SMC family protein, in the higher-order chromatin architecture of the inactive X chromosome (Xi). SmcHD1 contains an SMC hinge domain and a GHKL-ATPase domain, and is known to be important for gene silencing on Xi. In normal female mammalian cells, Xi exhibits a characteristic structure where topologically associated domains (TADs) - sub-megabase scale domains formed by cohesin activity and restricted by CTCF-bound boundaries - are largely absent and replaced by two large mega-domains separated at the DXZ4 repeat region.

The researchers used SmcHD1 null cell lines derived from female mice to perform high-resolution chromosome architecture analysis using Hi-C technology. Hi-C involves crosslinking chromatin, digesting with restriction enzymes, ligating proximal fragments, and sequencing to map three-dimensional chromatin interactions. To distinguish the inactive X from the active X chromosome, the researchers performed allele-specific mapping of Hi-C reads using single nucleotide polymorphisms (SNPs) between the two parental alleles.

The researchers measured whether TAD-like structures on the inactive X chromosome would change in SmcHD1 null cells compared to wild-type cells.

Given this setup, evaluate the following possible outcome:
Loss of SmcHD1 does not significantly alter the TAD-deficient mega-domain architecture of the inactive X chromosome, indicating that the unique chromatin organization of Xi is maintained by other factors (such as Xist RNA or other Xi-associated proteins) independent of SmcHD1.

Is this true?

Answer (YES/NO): NO